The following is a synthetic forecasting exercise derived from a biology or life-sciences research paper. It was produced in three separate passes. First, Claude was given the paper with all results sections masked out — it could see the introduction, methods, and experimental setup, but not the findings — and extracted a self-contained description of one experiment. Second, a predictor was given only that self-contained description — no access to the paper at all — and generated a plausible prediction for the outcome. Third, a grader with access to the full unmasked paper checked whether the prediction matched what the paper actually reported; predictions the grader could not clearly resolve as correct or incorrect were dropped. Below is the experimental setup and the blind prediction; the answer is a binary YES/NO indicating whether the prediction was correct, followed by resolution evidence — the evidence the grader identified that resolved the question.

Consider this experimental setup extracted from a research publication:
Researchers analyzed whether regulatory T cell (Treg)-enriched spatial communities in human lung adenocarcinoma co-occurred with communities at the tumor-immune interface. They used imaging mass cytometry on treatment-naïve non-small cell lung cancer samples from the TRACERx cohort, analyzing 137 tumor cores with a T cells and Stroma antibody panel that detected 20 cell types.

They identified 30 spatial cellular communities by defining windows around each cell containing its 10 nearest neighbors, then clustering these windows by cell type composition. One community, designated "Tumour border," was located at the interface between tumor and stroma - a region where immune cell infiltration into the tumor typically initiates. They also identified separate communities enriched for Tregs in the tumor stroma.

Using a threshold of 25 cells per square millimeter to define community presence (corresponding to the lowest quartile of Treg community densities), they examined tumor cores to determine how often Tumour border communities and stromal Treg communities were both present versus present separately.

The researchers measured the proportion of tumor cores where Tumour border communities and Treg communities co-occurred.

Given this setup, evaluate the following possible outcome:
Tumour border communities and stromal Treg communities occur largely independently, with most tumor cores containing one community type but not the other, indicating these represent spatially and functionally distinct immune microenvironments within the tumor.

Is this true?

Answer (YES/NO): NO